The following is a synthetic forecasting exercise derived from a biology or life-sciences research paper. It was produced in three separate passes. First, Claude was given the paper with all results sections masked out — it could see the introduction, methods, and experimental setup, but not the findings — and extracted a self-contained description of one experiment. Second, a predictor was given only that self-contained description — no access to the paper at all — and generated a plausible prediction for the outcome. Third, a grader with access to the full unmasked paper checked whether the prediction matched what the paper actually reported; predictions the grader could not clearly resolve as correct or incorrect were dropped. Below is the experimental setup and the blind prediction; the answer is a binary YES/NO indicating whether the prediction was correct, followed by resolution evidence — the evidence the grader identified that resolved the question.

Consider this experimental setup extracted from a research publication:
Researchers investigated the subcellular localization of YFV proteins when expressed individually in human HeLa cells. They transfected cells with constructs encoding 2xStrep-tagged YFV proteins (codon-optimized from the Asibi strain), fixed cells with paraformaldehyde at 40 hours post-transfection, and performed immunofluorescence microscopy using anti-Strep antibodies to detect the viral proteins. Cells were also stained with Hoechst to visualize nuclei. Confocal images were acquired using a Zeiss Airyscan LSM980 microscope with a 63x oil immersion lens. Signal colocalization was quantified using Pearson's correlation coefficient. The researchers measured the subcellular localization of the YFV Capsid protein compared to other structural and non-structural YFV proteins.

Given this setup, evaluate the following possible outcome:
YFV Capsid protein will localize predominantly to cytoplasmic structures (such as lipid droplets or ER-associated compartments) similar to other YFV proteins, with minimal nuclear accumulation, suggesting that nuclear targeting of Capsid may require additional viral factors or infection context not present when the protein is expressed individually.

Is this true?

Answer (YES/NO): NO